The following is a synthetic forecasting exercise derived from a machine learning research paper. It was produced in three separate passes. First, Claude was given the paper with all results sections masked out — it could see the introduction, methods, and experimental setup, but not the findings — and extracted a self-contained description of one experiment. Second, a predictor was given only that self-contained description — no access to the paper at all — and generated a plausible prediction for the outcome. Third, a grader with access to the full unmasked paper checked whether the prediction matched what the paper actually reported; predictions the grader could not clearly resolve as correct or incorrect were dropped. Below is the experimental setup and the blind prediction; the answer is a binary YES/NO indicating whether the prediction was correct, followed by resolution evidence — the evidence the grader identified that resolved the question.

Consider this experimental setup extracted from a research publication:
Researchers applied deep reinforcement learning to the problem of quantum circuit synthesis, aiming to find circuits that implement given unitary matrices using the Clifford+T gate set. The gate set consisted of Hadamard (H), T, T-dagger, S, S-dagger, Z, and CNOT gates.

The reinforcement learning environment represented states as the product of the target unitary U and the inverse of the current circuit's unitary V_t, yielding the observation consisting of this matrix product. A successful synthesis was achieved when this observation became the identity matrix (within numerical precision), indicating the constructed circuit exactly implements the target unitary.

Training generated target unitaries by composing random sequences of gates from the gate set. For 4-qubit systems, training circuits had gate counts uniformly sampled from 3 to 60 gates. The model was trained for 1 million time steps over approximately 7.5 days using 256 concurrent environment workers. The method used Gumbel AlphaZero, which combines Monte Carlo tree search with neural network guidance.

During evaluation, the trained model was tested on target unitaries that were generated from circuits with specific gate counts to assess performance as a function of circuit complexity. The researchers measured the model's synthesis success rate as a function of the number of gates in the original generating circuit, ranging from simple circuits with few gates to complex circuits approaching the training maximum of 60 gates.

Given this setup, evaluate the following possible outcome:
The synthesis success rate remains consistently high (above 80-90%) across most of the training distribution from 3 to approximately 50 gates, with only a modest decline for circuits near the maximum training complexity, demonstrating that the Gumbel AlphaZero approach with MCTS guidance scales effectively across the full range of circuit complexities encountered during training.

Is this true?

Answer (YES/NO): NO